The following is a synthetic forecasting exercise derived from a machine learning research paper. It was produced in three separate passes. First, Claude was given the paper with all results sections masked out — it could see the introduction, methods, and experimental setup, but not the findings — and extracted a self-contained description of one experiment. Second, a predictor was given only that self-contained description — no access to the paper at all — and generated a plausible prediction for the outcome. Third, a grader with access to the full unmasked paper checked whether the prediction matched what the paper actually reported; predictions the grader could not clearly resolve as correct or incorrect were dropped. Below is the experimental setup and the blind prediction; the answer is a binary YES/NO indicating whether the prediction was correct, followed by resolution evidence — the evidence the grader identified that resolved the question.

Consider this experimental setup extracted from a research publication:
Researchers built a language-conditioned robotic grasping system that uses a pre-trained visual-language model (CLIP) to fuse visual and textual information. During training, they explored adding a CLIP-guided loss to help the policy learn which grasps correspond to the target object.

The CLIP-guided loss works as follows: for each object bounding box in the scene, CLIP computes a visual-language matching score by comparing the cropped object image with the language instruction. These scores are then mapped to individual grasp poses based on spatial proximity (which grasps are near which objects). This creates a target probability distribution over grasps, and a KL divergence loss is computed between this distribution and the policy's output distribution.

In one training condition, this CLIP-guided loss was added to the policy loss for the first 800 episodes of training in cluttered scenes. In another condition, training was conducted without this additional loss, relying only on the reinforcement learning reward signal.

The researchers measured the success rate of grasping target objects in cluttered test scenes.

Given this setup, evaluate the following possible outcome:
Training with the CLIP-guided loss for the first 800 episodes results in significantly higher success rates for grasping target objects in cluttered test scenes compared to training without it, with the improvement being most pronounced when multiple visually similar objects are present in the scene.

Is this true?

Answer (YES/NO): NO